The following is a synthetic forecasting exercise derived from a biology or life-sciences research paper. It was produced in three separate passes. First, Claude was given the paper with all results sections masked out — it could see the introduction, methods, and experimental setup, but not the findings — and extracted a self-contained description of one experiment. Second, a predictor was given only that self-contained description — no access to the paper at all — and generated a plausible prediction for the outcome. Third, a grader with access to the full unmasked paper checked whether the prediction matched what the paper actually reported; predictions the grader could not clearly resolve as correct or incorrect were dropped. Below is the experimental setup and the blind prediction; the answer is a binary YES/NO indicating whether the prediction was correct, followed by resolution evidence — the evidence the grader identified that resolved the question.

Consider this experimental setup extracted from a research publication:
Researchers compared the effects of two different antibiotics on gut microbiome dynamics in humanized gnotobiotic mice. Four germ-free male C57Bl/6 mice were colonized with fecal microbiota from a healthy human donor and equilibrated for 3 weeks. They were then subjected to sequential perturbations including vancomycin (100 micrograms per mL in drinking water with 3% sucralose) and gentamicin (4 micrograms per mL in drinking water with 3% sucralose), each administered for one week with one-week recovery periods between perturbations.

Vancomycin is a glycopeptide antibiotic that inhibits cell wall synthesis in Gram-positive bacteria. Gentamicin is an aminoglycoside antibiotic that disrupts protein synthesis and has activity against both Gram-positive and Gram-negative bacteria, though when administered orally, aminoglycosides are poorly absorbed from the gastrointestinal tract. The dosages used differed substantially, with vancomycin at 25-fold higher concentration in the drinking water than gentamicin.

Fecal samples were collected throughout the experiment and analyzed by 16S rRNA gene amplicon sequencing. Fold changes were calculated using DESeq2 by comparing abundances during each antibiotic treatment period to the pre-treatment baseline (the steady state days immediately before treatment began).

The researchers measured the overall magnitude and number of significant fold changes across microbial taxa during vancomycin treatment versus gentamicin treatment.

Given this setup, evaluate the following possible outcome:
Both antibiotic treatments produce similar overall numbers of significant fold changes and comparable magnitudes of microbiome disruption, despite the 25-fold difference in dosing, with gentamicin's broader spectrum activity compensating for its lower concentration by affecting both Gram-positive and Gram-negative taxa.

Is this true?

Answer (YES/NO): NO